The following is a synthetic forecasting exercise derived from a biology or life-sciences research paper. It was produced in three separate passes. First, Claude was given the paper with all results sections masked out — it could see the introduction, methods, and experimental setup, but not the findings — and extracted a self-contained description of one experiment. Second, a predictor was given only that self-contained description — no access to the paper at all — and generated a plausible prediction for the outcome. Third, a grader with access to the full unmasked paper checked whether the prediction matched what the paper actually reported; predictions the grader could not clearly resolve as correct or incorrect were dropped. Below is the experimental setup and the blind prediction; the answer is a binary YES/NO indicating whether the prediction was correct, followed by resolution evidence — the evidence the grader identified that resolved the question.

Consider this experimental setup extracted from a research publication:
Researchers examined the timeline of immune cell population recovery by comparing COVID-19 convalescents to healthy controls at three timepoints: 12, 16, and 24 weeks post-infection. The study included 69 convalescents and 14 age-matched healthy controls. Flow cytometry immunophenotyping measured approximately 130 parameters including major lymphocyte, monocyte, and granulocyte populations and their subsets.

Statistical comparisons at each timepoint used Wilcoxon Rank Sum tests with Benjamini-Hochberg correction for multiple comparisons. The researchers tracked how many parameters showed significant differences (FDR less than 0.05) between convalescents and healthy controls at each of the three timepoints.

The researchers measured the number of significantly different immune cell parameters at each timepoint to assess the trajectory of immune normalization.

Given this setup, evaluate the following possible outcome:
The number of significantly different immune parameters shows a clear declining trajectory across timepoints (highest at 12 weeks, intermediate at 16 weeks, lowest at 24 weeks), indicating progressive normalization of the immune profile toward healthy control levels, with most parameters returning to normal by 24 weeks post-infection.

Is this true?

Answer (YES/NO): NO